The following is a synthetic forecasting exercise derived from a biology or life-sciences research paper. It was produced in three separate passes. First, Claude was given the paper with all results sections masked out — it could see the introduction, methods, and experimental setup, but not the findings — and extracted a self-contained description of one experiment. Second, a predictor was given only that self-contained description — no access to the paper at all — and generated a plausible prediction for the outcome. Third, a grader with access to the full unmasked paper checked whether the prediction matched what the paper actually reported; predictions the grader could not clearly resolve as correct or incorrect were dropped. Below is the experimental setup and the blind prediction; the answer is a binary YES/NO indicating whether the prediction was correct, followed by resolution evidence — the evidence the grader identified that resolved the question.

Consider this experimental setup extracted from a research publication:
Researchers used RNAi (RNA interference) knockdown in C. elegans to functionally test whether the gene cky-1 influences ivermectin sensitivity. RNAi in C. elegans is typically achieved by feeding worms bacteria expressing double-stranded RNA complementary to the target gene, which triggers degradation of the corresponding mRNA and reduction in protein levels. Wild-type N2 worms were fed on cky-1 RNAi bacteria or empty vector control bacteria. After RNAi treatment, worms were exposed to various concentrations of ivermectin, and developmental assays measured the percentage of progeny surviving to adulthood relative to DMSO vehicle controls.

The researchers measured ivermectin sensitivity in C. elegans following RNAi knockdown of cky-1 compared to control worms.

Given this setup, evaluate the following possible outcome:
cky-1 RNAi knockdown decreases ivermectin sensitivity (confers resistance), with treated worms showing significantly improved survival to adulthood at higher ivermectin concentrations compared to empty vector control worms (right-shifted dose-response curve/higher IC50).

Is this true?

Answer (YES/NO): NO